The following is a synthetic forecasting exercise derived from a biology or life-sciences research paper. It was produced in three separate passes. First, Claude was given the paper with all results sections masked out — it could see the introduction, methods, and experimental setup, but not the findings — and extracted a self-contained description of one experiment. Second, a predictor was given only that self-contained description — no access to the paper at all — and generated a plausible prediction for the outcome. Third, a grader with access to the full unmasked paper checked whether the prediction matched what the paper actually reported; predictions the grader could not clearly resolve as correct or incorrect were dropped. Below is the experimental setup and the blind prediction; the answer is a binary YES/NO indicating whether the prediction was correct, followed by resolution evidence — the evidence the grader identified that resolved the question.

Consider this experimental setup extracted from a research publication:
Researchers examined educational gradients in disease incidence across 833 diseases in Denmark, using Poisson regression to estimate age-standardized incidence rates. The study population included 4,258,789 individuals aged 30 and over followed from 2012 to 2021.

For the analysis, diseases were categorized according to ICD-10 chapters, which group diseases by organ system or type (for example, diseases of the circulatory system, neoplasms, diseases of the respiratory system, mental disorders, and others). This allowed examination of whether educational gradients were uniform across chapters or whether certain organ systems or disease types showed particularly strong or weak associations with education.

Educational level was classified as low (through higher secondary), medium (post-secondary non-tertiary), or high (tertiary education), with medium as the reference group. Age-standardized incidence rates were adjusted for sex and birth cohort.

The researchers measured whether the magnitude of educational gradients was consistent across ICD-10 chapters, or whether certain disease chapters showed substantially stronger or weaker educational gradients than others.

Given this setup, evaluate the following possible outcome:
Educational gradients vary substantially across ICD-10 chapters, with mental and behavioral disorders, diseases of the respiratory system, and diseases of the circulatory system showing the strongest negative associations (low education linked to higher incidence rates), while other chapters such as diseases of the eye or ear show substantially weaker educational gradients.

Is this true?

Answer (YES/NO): NO